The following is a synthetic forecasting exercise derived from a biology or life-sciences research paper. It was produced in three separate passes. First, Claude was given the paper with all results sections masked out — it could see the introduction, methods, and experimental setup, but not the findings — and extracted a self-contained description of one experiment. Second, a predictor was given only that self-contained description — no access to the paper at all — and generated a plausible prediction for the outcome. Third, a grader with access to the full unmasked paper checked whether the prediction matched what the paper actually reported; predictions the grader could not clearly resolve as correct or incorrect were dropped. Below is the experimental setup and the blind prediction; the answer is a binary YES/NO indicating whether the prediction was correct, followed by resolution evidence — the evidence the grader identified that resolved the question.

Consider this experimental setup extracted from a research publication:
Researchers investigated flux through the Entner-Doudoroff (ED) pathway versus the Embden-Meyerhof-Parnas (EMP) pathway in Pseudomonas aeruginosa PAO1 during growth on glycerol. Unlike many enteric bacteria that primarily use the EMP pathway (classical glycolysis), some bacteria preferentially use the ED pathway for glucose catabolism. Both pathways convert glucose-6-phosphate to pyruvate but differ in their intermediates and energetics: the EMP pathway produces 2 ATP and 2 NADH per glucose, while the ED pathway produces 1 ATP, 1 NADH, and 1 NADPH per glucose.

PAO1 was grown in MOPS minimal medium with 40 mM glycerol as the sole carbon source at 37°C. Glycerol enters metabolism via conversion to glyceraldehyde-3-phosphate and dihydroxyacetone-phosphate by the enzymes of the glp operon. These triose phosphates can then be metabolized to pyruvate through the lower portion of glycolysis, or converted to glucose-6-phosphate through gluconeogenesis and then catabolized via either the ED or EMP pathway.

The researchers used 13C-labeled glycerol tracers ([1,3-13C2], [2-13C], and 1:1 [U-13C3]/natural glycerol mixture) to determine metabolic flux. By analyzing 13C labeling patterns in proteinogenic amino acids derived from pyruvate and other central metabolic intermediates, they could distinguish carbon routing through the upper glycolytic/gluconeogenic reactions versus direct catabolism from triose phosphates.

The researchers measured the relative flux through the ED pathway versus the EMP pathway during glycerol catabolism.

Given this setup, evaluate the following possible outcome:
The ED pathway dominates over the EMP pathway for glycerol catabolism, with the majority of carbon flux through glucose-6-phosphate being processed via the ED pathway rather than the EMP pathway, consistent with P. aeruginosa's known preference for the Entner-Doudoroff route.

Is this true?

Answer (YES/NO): YES